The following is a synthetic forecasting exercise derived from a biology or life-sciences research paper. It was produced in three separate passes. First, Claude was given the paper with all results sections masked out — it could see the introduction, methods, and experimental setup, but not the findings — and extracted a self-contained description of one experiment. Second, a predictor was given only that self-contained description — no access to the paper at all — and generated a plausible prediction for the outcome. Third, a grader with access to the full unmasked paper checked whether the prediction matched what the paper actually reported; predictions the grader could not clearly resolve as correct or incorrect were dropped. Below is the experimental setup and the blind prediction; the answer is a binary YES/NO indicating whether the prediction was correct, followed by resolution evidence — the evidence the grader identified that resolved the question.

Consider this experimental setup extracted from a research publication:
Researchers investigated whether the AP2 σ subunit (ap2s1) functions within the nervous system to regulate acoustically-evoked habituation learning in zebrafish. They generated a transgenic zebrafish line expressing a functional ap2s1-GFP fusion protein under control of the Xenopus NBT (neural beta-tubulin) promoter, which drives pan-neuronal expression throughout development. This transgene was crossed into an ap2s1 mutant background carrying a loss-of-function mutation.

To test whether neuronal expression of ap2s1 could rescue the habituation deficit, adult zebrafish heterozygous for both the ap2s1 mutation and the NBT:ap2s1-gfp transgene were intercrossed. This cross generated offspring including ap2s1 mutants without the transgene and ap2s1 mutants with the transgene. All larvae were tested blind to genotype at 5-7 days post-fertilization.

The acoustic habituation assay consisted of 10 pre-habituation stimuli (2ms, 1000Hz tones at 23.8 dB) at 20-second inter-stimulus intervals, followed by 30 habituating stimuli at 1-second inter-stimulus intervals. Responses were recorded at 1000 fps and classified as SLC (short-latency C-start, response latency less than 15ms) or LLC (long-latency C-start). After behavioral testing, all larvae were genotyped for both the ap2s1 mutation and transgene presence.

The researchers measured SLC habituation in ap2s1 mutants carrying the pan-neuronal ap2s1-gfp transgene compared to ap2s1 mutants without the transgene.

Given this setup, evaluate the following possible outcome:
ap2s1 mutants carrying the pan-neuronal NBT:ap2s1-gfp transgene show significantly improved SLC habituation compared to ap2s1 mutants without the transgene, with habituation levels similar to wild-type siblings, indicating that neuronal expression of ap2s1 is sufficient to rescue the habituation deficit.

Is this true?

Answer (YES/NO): NO